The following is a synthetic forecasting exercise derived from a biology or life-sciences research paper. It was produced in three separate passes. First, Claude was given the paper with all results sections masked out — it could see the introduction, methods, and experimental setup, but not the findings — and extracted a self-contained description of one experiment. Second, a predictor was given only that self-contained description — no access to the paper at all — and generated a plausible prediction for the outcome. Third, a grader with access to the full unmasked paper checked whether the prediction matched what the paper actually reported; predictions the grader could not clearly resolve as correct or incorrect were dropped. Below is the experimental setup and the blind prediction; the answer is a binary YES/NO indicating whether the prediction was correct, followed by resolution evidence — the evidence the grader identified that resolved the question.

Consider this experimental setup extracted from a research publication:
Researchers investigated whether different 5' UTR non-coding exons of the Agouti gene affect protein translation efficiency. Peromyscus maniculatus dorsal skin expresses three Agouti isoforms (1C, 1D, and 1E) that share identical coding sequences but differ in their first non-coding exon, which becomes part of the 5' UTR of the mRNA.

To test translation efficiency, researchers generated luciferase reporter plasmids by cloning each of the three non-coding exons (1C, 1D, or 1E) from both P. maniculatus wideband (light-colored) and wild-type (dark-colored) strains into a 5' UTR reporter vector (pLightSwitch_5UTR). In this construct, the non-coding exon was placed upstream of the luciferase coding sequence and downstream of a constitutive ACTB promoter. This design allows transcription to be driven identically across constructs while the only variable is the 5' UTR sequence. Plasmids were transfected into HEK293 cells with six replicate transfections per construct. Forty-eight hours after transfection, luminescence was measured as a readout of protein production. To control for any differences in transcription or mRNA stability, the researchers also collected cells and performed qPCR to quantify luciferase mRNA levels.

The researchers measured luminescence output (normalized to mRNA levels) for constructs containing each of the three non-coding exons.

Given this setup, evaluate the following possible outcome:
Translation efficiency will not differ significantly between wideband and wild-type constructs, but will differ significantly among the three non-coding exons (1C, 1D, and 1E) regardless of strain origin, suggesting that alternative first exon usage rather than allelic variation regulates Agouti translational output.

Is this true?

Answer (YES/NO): NO